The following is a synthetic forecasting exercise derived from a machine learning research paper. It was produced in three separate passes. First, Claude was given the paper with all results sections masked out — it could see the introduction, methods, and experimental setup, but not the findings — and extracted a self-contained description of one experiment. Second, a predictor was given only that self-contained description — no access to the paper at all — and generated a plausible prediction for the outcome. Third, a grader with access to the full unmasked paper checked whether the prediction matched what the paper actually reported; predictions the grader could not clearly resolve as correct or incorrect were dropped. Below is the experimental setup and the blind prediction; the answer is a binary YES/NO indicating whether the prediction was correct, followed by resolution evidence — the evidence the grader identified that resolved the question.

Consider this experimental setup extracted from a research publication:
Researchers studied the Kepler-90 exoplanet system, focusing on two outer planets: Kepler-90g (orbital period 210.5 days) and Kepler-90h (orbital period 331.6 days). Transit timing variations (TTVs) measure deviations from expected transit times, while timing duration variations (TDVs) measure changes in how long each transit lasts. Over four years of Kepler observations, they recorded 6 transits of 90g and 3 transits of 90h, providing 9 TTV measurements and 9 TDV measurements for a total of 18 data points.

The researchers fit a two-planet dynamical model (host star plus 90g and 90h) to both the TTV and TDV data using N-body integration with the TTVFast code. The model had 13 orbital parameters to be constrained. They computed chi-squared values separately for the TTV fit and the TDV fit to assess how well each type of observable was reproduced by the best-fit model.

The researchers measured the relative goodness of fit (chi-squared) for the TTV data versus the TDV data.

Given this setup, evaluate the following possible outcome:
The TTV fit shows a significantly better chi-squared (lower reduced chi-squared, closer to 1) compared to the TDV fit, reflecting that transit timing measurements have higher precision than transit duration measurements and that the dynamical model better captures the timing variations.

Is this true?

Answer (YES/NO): NO